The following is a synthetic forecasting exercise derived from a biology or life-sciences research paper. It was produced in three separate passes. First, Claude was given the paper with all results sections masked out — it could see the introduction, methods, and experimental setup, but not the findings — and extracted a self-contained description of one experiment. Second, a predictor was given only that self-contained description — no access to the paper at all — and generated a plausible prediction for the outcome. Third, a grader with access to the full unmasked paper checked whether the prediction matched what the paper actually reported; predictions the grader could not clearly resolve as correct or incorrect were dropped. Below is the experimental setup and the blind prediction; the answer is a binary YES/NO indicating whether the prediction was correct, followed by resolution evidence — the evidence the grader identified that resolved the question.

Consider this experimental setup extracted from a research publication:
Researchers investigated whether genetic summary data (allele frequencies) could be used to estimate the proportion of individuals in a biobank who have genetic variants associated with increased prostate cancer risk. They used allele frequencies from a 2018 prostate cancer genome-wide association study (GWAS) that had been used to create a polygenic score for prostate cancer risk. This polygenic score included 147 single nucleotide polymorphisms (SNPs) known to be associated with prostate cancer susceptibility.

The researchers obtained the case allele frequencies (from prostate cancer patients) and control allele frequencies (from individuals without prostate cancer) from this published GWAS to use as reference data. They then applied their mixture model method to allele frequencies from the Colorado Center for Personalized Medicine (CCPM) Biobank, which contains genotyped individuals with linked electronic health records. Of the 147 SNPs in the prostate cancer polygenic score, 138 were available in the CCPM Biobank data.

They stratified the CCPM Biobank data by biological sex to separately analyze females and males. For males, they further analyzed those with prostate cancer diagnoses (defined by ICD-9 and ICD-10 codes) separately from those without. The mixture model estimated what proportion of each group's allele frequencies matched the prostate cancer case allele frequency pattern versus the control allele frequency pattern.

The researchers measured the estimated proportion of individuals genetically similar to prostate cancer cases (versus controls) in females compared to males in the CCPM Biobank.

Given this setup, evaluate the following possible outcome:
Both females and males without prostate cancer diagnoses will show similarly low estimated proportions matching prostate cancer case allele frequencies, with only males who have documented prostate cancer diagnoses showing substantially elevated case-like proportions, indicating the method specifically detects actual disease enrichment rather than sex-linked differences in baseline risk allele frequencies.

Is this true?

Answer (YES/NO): NO